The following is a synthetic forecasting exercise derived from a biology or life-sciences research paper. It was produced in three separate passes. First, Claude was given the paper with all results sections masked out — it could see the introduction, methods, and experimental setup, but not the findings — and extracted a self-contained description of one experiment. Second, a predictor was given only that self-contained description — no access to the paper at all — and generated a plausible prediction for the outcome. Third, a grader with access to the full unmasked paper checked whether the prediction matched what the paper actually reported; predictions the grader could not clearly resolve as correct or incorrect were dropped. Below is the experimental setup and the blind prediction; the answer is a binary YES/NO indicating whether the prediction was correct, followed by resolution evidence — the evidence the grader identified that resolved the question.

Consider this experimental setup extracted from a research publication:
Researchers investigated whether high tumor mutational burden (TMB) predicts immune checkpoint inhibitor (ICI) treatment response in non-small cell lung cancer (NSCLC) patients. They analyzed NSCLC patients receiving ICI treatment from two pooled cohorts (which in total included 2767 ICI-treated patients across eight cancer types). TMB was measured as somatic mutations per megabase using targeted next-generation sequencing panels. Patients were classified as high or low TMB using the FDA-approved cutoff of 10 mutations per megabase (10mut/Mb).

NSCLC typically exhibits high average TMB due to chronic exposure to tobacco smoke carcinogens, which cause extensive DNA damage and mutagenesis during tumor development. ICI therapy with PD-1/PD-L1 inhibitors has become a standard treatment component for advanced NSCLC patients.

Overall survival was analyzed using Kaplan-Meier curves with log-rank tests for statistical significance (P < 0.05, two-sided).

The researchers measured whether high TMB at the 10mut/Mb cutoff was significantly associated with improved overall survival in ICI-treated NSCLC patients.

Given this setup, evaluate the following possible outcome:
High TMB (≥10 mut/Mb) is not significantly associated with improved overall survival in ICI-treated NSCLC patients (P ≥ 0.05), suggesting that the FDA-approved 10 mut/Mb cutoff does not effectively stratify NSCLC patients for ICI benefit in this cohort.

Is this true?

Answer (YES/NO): NO